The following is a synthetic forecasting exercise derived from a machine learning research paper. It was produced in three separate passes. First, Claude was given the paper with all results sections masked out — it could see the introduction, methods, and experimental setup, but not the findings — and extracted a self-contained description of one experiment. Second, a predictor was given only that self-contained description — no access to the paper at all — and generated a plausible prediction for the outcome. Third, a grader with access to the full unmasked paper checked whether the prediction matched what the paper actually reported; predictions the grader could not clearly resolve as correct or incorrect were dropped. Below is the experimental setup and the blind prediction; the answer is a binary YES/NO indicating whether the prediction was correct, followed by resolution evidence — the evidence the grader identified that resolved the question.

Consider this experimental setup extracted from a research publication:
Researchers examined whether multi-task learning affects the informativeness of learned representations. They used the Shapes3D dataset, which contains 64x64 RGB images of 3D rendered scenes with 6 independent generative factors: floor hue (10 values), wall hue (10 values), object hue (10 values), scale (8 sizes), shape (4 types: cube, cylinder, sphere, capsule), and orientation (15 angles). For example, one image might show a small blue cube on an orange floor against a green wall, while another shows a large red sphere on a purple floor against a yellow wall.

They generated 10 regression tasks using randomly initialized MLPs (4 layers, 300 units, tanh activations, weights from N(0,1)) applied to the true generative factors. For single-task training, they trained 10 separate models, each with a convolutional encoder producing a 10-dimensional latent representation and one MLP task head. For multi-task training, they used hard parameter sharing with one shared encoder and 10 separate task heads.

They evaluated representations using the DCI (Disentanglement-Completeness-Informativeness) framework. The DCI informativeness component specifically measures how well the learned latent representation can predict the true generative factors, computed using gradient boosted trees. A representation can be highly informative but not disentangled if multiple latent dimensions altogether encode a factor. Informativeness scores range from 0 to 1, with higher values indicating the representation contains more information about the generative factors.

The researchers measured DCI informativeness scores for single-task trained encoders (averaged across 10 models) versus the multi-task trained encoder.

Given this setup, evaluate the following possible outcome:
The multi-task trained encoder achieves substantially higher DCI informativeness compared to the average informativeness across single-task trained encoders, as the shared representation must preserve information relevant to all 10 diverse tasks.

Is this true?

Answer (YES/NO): YES